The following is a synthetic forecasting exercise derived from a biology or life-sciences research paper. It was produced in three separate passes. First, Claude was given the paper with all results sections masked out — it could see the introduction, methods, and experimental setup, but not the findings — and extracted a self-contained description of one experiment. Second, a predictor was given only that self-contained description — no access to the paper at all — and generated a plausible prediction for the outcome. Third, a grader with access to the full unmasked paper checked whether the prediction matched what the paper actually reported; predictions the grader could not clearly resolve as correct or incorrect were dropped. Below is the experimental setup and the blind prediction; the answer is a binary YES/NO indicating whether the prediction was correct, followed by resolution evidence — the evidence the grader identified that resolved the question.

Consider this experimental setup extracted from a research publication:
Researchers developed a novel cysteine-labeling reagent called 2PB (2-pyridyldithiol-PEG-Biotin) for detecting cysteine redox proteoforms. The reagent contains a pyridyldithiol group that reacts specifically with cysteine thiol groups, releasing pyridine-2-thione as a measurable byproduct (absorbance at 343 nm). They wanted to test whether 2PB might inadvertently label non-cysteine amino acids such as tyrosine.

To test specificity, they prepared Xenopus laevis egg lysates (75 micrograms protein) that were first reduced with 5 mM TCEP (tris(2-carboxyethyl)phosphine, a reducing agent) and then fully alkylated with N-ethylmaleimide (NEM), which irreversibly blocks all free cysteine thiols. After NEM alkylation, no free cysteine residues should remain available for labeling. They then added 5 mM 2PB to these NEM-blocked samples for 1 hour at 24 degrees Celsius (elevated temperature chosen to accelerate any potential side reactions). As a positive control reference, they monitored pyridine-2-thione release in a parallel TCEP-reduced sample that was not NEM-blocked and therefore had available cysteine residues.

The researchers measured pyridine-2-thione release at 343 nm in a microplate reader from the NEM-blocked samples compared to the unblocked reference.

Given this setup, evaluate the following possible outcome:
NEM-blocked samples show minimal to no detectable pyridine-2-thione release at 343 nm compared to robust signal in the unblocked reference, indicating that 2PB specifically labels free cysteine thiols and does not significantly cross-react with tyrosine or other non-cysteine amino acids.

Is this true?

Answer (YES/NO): YES